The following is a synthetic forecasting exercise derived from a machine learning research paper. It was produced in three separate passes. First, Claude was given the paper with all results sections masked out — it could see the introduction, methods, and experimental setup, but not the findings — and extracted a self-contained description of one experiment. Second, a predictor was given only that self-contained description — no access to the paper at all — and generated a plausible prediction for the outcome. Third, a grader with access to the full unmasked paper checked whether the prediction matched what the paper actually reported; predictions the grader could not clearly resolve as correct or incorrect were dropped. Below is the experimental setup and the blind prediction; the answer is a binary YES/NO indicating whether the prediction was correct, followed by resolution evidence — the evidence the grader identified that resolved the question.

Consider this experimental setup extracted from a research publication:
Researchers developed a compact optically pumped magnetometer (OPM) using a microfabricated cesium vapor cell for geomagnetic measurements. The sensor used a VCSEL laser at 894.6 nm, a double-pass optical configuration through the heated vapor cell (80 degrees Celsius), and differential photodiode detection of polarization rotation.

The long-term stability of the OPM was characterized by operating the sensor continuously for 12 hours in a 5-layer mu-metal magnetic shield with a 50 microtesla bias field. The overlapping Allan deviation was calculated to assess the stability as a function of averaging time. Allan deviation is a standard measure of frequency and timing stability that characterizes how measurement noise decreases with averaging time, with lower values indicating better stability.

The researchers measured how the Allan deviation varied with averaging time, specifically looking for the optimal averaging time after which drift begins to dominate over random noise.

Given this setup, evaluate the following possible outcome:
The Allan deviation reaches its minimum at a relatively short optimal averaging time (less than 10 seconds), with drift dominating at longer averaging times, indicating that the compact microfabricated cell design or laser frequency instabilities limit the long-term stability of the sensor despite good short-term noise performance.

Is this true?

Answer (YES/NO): NO